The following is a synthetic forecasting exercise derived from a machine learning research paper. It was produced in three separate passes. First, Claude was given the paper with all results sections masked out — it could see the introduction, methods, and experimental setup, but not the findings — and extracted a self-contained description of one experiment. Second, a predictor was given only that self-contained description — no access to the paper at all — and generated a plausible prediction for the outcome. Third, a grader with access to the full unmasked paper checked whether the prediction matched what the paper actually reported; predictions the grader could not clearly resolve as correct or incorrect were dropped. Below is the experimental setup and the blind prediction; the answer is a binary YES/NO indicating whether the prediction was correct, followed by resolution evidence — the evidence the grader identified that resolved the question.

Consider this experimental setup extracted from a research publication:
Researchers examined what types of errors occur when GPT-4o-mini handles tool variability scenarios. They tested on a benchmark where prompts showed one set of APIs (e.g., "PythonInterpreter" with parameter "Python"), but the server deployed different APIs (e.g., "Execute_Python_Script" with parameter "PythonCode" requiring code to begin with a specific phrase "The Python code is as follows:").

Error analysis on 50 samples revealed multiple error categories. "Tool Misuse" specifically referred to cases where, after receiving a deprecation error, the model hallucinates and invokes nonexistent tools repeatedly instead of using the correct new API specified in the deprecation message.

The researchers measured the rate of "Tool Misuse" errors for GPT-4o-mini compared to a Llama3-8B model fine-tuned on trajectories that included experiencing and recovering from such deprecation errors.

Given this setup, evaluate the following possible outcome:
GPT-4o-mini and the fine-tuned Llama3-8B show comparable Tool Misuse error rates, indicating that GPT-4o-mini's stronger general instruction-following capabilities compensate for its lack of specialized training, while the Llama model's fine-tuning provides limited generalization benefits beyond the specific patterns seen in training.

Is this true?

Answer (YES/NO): NO